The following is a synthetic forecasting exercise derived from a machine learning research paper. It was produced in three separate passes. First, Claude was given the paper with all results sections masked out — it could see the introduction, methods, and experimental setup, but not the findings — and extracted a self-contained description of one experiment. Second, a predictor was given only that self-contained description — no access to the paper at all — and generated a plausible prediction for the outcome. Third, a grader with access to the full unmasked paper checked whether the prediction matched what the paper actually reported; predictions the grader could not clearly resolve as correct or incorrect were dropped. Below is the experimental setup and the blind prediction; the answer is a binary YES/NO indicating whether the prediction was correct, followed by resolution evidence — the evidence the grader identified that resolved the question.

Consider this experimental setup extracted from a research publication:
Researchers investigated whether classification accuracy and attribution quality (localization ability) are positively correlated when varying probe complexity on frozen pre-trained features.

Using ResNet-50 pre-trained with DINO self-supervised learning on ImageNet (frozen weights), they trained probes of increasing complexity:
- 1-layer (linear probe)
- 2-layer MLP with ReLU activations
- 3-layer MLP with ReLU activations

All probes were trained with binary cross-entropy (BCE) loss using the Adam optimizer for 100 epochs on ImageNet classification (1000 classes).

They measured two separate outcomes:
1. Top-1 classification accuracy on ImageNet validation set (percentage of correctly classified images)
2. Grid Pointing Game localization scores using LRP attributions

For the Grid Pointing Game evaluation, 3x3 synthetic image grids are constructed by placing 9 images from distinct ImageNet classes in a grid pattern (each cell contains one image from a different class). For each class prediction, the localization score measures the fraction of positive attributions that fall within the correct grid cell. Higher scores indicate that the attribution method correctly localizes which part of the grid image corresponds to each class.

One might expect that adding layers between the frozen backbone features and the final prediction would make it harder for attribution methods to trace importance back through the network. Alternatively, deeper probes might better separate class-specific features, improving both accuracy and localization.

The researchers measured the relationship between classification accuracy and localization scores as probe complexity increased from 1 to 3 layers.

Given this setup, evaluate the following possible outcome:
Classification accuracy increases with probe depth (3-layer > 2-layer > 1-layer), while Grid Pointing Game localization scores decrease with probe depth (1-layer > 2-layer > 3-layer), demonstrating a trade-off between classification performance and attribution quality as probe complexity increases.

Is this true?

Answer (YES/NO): YES